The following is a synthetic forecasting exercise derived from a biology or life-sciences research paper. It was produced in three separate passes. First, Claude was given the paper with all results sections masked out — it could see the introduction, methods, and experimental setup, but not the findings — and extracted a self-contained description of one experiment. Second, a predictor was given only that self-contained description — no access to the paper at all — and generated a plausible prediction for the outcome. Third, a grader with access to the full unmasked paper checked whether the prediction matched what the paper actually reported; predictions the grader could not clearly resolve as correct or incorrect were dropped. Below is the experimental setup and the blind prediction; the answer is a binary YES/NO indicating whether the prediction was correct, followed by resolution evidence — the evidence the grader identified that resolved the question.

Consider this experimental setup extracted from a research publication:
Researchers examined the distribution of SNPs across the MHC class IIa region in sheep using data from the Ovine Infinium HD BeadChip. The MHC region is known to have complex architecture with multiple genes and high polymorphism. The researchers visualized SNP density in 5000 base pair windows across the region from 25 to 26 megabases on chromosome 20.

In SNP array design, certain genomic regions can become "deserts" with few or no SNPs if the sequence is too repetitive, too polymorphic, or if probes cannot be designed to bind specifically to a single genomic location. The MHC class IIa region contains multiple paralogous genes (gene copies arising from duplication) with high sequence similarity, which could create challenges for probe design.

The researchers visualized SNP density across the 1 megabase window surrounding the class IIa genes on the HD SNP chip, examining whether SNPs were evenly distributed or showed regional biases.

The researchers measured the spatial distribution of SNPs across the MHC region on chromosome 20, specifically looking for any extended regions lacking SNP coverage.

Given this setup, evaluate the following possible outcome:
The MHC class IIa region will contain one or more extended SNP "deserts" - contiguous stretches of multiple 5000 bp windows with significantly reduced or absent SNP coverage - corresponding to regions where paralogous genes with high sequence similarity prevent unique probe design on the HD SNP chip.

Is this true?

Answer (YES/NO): YES